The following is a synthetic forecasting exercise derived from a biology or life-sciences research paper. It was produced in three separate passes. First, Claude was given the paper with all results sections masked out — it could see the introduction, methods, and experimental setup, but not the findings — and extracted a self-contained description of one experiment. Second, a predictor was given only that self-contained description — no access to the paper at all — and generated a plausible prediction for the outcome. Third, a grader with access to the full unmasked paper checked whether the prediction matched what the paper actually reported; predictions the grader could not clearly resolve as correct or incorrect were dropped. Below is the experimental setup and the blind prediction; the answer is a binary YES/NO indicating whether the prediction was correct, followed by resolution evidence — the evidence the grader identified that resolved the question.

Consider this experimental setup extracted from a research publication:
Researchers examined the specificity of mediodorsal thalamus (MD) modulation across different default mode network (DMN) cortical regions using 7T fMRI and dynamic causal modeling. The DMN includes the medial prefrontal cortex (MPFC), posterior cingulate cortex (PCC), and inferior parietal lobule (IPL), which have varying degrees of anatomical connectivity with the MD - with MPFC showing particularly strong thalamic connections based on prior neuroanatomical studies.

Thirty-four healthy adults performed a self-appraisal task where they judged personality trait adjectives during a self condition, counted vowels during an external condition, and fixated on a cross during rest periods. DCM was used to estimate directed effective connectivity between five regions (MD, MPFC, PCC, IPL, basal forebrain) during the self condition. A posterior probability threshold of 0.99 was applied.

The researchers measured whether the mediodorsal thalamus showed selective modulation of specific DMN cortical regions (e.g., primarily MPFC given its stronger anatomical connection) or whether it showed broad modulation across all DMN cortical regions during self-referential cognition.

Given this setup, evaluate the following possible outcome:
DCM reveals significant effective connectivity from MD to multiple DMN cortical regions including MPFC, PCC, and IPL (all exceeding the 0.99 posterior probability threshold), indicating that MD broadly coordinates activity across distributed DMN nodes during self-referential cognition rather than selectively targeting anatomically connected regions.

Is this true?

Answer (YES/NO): YES